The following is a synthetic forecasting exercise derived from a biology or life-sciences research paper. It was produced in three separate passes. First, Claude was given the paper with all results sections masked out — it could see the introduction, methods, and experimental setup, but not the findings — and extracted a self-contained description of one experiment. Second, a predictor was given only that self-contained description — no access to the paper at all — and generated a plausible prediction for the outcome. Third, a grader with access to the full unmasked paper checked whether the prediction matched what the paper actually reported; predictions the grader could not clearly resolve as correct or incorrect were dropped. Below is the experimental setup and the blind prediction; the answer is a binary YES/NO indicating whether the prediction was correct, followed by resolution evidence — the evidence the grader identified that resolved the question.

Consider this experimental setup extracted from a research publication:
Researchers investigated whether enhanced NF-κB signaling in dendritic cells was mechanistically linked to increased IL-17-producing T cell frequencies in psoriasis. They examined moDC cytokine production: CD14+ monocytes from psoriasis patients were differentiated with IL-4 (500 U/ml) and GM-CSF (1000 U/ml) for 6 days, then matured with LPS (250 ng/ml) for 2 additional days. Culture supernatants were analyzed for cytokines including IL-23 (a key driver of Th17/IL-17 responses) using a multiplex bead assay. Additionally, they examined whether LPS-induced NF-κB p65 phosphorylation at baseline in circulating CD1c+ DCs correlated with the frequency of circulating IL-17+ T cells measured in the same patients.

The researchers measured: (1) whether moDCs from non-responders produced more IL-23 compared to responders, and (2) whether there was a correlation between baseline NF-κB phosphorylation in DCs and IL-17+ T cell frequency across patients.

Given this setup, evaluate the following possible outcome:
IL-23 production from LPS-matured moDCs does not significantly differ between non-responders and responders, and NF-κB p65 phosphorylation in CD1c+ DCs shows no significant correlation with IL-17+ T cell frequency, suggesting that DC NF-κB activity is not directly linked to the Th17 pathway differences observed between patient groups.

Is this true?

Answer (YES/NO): NO